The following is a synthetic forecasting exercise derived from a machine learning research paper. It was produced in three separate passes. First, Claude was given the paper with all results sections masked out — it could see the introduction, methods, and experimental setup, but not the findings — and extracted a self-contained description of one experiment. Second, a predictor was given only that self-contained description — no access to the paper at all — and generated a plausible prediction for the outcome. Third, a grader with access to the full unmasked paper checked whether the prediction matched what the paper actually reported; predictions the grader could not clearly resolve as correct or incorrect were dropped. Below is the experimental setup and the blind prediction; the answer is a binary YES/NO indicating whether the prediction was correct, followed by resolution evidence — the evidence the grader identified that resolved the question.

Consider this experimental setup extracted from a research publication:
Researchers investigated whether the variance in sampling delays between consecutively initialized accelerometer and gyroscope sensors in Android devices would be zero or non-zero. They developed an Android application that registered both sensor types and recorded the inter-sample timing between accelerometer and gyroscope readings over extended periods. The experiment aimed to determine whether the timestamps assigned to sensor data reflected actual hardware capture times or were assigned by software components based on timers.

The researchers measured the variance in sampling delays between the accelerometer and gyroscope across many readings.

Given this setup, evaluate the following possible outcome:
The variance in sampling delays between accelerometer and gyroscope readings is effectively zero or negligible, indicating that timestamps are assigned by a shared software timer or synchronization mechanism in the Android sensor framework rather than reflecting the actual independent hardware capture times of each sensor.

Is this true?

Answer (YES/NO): YES